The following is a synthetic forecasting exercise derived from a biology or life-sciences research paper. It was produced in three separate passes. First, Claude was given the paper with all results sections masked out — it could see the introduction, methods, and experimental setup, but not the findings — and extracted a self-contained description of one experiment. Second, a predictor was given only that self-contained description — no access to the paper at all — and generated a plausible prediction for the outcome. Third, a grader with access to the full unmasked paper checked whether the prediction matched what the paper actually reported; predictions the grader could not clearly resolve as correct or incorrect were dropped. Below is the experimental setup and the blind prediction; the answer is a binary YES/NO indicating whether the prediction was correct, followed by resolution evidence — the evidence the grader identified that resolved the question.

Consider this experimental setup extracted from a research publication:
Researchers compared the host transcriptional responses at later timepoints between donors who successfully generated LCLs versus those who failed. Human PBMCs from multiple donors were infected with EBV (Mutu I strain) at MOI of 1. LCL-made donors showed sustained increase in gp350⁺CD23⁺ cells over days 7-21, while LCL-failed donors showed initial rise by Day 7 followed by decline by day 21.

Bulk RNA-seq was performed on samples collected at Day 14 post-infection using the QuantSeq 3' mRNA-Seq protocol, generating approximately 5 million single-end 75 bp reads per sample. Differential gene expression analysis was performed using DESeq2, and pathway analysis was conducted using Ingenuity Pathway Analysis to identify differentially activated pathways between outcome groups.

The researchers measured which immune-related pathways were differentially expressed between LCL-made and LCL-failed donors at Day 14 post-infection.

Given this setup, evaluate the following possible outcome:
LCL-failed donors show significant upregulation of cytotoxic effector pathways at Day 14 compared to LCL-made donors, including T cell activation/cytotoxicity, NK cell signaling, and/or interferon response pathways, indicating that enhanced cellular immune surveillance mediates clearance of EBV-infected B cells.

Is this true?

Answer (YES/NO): NO